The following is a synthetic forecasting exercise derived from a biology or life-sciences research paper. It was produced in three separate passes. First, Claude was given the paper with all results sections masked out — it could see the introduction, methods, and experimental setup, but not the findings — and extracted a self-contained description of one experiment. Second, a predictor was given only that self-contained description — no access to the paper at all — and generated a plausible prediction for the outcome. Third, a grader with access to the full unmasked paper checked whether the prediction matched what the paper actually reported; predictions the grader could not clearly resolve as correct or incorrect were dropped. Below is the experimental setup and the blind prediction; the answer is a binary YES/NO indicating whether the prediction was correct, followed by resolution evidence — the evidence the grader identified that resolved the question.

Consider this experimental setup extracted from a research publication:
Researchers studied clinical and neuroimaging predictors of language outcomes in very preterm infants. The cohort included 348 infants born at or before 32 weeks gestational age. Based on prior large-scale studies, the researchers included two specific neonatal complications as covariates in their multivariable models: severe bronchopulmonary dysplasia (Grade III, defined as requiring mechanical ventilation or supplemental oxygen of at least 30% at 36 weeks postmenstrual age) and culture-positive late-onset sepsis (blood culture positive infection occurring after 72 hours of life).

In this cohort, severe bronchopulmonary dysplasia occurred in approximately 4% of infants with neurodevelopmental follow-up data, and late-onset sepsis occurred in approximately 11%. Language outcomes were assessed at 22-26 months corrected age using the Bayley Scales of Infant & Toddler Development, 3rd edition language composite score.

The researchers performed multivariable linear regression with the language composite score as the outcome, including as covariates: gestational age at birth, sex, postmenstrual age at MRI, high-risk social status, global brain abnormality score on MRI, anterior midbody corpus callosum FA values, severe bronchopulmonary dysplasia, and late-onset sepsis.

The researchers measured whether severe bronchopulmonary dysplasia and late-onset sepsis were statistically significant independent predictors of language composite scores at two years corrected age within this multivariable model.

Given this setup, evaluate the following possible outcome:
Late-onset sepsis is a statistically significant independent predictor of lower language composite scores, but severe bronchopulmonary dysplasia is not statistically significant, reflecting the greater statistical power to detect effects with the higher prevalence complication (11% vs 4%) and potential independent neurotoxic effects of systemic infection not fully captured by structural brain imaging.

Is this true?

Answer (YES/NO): NO